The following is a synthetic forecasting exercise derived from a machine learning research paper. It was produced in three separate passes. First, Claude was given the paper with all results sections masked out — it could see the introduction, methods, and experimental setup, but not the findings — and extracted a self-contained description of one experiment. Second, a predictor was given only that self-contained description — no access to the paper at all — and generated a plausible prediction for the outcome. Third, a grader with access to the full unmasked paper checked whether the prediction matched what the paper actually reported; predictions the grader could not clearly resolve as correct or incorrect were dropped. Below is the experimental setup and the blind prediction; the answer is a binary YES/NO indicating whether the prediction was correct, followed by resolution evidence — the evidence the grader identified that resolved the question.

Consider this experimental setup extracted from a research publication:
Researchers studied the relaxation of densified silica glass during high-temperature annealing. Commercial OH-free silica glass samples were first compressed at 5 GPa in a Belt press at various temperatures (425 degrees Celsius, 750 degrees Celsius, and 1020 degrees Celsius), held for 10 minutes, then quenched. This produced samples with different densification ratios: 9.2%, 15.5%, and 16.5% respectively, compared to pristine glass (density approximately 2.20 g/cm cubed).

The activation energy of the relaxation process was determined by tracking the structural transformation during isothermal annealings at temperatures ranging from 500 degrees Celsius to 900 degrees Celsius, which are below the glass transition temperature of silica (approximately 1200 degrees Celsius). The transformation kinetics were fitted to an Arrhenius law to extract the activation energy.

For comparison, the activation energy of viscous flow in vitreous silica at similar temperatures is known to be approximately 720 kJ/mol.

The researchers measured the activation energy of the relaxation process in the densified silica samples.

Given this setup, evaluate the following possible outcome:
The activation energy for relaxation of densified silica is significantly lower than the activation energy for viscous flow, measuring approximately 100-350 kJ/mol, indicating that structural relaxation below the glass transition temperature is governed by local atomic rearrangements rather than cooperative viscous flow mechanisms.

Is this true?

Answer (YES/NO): YES